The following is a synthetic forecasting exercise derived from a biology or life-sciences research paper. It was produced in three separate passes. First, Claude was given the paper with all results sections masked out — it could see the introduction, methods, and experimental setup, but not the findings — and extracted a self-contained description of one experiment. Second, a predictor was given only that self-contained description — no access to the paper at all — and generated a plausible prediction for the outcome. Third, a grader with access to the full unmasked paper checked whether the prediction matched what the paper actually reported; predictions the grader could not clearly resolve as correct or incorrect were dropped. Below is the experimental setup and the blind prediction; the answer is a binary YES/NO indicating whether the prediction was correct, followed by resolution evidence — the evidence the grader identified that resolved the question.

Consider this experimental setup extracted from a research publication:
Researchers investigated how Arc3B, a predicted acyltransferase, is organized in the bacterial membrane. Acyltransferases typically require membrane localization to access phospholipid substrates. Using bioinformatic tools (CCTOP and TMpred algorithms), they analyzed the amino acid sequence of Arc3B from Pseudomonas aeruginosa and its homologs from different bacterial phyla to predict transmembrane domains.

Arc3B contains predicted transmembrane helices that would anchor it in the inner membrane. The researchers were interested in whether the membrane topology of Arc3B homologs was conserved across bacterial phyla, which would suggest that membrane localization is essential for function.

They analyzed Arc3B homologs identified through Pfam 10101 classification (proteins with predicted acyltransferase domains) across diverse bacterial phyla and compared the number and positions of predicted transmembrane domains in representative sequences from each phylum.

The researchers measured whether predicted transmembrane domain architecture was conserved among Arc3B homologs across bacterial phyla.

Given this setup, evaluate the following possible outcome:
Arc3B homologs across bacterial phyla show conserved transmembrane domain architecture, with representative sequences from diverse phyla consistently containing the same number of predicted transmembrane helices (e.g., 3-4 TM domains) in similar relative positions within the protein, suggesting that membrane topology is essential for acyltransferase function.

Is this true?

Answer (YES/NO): NO